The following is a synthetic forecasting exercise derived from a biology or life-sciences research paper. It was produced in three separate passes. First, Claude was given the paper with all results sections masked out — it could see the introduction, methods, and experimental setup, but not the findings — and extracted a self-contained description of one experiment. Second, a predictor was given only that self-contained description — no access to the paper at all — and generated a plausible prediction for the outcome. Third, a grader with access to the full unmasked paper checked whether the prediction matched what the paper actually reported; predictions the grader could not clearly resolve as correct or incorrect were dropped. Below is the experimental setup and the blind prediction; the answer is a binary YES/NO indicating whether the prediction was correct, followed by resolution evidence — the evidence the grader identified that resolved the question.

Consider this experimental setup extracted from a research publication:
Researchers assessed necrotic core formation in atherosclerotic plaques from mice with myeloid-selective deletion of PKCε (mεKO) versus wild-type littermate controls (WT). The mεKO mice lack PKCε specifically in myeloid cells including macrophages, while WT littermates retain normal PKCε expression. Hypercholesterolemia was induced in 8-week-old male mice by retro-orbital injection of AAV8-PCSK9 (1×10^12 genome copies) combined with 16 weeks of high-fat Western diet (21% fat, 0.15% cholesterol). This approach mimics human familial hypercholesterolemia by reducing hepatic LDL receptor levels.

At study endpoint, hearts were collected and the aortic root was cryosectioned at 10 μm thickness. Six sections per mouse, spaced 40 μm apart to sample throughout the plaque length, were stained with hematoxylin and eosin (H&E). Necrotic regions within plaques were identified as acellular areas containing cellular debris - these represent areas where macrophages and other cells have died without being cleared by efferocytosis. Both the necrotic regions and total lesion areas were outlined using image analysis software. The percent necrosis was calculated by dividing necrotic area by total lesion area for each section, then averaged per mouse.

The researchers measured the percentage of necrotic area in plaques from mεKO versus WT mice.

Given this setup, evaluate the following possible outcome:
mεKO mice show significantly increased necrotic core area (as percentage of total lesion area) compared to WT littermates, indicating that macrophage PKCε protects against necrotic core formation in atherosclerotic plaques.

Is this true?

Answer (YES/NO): YES